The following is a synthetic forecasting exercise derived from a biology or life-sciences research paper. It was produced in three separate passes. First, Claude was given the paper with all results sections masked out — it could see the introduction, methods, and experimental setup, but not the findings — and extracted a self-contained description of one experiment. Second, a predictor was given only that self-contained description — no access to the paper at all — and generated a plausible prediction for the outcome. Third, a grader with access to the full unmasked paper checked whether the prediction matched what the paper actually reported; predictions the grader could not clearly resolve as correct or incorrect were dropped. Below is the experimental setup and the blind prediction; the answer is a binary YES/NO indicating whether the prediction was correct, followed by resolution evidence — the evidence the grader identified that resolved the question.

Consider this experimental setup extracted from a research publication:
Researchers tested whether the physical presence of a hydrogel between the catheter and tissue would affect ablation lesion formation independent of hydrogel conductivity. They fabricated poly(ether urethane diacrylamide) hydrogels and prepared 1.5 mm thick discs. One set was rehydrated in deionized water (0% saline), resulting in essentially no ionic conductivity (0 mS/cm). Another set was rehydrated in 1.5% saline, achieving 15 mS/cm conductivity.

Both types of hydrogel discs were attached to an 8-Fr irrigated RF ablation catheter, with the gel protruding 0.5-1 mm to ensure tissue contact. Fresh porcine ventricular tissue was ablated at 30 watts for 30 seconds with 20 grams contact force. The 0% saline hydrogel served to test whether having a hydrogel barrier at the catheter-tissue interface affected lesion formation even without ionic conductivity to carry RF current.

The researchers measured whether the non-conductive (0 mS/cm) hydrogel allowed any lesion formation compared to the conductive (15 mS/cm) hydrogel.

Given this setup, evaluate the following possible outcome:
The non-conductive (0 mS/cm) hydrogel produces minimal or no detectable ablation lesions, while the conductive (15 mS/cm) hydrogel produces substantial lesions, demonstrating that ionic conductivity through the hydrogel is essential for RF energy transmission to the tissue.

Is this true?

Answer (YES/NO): NO